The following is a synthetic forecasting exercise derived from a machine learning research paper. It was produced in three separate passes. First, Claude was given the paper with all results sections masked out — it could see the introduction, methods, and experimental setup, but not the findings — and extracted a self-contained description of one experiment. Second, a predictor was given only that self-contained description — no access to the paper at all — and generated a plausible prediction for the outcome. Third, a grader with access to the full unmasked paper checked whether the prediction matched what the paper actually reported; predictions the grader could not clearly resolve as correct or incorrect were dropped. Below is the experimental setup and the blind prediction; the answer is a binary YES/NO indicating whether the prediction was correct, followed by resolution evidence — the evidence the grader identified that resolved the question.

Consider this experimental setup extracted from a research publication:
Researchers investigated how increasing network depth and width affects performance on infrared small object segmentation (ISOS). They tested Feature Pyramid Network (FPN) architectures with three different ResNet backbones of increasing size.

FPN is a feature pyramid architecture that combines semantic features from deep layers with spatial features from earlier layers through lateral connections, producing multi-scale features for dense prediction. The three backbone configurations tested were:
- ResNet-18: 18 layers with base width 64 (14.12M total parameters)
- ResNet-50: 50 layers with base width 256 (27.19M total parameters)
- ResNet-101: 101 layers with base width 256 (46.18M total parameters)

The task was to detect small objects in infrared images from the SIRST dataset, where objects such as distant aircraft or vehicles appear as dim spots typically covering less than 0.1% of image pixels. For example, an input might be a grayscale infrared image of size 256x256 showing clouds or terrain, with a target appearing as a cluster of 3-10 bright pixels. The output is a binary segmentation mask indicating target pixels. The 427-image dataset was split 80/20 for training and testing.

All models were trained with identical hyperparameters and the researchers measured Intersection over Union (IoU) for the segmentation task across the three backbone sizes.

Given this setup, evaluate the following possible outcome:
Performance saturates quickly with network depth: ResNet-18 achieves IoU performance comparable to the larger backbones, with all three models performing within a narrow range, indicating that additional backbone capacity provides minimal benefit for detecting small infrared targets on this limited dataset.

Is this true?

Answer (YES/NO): YES